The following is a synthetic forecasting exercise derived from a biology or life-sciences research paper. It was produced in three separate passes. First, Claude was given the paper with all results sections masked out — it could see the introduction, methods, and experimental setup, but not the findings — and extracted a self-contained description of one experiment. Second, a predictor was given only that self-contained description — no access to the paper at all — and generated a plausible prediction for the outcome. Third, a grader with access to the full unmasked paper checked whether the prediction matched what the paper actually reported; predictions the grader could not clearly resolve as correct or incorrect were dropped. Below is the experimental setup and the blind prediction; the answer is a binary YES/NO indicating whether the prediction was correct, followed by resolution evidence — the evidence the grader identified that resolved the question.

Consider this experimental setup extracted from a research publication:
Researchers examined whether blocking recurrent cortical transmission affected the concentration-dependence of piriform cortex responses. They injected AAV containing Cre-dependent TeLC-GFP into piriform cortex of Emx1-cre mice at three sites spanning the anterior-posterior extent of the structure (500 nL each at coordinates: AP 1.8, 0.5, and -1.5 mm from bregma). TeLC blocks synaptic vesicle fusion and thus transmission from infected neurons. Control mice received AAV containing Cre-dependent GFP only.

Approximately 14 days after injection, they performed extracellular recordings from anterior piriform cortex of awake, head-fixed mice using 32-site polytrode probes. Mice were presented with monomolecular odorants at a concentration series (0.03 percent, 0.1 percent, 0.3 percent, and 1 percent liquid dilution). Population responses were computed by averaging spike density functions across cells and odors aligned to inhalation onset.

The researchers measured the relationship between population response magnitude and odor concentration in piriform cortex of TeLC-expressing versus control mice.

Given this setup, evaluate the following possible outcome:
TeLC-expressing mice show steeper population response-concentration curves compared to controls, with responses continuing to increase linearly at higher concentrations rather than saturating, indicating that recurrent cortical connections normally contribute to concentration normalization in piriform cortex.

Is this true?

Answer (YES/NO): YES